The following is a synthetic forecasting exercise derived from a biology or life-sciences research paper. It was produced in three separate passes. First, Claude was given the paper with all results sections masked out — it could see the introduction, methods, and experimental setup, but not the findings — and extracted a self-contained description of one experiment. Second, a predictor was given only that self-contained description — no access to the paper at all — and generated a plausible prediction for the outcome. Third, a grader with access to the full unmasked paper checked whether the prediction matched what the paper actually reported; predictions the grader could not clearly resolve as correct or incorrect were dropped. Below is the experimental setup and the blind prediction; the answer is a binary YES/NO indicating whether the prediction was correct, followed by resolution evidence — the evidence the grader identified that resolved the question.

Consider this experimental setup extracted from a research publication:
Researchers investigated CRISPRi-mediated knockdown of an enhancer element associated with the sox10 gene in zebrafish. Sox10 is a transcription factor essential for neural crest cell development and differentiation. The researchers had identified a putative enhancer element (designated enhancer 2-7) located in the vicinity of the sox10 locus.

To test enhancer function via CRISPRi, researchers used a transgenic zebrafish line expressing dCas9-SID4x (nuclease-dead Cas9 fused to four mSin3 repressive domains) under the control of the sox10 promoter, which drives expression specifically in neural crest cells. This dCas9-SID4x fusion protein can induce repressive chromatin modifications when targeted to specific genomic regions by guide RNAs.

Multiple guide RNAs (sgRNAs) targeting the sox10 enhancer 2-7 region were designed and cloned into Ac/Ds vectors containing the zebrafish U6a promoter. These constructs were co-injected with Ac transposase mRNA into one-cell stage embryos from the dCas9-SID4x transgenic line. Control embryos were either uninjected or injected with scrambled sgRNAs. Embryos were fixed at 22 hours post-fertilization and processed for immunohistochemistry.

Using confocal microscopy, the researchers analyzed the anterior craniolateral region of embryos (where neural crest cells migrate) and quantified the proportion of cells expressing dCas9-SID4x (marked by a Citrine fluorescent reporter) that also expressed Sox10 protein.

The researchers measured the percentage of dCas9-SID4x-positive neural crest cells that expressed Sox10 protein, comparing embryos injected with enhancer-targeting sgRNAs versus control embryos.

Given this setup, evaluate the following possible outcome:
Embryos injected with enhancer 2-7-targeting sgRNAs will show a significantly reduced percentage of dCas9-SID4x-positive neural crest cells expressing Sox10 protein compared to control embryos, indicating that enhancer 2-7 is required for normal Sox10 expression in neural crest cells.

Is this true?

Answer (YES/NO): YES